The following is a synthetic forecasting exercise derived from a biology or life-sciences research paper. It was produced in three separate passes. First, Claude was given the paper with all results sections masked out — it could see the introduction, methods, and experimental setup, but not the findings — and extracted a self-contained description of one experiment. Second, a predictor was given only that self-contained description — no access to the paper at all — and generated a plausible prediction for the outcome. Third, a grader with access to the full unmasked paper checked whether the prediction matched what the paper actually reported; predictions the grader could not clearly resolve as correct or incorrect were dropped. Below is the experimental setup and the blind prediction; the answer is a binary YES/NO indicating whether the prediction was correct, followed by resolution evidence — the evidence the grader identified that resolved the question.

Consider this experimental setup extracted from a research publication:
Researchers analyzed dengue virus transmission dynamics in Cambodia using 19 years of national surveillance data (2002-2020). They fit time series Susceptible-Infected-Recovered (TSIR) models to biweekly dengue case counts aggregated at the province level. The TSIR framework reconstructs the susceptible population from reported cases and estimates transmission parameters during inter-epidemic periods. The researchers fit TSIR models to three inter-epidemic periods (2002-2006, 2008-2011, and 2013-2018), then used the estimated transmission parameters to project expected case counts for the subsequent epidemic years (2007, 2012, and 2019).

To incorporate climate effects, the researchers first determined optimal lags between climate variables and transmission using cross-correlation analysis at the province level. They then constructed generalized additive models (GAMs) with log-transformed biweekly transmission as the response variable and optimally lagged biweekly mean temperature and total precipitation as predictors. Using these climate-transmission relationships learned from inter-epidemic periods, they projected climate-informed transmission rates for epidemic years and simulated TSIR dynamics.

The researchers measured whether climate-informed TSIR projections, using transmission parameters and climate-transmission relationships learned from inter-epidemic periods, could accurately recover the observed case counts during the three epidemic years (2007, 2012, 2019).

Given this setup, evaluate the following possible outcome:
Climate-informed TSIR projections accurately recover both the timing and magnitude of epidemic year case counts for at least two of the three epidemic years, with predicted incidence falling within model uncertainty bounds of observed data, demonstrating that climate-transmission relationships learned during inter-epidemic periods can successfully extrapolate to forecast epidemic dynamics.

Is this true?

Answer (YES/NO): NO